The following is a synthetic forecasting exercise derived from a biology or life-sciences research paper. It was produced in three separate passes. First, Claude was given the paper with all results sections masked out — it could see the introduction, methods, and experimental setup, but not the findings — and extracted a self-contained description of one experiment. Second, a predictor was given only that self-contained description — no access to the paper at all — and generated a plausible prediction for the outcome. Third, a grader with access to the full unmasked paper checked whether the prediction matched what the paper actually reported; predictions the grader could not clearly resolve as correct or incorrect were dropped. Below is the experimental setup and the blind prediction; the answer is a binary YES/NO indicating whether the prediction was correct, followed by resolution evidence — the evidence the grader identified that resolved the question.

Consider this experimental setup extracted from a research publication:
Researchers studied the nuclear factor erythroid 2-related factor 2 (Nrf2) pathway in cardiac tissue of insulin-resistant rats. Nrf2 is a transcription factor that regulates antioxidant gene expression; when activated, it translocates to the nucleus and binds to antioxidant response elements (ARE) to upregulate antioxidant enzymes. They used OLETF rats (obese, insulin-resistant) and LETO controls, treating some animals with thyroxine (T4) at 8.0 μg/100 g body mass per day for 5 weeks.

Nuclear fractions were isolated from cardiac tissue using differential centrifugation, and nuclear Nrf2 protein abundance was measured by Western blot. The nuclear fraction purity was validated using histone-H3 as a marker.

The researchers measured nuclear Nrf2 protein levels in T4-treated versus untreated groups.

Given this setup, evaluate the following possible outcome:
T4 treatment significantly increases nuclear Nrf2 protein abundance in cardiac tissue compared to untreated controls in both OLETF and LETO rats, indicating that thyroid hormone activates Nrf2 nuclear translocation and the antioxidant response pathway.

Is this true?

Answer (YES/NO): NO